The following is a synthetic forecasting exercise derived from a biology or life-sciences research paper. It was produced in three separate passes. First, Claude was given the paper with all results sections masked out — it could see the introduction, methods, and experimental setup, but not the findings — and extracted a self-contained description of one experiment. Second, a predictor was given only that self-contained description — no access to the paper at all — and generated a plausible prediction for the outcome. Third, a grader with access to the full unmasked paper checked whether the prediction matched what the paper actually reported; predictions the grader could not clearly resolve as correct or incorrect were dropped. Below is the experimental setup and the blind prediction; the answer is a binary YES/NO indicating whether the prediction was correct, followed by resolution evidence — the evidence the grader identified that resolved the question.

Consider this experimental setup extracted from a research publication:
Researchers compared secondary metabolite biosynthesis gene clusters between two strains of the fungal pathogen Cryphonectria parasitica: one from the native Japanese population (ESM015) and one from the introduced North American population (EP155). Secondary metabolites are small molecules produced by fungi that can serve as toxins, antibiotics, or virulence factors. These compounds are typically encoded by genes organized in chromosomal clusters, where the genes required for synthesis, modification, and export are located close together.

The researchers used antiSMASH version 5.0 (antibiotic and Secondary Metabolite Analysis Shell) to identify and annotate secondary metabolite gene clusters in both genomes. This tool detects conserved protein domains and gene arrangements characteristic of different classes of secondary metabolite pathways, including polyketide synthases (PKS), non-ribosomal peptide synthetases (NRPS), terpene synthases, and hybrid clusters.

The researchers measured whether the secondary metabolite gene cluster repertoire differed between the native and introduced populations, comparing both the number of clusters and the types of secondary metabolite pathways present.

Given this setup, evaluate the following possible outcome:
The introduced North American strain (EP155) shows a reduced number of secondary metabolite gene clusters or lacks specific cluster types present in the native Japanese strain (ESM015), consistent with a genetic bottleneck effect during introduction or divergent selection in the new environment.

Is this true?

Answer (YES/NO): NO